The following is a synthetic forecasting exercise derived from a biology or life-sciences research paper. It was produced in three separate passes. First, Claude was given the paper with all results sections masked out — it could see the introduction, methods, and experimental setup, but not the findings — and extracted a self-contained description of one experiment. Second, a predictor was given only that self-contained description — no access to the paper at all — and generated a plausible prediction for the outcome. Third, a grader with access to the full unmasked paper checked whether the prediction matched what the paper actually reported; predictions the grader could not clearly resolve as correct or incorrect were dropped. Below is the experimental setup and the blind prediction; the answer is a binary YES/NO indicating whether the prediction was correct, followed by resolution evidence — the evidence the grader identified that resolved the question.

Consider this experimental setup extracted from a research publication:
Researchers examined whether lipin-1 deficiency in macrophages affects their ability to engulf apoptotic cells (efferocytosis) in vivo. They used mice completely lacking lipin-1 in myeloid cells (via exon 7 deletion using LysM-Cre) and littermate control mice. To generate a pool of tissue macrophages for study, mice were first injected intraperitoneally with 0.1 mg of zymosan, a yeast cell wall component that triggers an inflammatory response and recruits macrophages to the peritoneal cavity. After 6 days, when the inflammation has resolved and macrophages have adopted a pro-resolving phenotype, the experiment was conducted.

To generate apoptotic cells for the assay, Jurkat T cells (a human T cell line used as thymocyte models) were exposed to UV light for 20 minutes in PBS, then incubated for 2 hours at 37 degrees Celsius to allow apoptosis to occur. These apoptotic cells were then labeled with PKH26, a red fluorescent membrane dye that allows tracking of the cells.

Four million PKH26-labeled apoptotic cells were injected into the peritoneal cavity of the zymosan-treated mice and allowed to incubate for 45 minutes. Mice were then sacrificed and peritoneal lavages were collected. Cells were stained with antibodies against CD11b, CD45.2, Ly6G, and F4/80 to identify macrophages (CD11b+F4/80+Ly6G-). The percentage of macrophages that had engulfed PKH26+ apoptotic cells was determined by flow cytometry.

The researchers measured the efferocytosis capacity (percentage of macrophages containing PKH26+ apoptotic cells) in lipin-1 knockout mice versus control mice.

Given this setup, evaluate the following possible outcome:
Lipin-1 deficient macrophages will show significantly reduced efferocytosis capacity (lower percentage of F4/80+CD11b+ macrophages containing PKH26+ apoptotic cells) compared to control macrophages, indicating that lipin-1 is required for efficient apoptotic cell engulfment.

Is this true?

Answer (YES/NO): YES